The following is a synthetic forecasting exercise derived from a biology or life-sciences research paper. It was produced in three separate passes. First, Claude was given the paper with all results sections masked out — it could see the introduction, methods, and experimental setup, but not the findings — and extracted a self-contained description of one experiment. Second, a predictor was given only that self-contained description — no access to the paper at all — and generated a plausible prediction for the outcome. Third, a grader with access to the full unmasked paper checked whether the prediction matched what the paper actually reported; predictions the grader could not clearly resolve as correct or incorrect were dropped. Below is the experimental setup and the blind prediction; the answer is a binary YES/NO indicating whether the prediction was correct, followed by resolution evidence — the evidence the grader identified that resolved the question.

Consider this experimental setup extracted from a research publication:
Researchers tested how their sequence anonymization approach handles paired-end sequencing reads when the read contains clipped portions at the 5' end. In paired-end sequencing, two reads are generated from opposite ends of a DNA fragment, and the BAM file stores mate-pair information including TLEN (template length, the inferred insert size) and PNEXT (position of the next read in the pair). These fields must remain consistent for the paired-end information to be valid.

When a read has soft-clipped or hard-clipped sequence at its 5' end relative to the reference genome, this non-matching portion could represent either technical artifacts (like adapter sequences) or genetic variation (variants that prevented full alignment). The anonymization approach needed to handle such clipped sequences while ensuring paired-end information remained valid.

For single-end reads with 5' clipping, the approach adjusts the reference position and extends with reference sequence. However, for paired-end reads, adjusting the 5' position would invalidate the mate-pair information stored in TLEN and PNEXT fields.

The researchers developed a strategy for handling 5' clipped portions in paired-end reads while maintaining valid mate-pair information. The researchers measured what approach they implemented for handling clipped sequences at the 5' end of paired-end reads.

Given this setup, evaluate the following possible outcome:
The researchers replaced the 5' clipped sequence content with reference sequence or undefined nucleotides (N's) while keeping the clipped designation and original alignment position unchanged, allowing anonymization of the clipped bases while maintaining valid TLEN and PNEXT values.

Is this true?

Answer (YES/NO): NO